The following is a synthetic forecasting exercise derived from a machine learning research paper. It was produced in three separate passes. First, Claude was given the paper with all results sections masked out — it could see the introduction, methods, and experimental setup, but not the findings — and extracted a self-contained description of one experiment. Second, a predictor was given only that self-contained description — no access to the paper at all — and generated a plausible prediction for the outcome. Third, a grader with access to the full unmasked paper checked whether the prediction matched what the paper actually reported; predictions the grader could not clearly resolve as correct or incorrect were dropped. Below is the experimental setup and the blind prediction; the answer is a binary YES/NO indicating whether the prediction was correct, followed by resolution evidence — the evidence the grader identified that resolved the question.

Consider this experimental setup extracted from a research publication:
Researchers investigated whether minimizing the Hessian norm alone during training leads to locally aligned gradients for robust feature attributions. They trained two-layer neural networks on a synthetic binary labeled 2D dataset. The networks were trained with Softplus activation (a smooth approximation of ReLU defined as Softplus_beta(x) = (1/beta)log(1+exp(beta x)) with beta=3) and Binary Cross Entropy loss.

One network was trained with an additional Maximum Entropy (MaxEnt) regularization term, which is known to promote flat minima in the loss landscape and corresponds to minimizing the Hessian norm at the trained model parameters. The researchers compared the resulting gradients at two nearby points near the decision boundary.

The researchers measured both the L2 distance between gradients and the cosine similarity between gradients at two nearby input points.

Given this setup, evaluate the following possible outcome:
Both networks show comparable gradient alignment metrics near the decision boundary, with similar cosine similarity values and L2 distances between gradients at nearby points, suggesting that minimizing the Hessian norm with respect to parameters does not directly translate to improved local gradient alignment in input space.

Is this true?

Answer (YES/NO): NO